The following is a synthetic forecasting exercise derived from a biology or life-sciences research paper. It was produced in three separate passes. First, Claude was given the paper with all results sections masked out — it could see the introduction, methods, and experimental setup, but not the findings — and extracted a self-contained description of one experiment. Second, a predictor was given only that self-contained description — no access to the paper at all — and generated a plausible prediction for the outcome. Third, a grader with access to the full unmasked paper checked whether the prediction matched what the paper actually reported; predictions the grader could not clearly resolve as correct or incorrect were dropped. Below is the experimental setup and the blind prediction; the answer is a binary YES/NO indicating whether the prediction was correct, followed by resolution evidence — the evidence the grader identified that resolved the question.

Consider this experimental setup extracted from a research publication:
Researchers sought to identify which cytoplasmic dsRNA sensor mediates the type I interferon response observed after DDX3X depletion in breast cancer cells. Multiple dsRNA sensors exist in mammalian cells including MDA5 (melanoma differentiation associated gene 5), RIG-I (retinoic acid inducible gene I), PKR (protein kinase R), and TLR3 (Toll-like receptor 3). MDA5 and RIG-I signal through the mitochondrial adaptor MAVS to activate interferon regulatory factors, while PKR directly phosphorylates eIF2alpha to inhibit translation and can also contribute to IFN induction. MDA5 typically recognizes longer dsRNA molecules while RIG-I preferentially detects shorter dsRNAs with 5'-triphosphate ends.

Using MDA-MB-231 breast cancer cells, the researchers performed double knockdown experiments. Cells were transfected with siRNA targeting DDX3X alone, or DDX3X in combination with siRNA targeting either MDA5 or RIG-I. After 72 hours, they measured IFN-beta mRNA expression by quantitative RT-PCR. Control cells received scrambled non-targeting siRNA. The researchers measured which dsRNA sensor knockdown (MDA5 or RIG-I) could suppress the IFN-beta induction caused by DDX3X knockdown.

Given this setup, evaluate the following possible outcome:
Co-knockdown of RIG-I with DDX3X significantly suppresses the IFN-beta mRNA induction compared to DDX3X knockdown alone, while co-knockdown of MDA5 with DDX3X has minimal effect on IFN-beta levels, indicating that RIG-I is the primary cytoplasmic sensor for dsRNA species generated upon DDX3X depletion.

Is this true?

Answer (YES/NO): NO